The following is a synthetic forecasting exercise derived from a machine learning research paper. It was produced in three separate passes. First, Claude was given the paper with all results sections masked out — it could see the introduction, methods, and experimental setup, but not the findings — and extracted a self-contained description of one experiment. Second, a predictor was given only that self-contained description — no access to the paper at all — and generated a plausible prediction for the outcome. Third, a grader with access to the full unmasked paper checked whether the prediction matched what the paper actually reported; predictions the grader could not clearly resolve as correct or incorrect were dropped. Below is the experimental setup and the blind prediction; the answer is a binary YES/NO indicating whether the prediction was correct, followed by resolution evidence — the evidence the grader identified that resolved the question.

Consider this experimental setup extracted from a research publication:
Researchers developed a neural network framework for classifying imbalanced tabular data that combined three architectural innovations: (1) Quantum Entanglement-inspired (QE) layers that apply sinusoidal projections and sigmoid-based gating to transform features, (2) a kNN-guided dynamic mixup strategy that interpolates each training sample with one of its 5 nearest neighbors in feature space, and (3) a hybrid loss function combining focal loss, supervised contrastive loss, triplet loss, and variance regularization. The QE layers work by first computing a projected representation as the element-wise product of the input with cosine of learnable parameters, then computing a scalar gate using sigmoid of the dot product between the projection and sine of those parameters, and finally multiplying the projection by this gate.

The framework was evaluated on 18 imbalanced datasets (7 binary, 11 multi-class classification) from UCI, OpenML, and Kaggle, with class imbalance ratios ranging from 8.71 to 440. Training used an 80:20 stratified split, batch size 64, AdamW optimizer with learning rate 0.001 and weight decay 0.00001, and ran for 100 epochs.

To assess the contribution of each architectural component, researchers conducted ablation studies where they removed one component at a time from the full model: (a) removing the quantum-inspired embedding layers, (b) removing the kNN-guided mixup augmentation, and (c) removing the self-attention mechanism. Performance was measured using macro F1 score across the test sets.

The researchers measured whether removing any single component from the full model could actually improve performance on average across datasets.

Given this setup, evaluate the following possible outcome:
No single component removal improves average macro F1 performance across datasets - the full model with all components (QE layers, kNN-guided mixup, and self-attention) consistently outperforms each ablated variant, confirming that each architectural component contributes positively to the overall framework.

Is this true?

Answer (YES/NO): YES